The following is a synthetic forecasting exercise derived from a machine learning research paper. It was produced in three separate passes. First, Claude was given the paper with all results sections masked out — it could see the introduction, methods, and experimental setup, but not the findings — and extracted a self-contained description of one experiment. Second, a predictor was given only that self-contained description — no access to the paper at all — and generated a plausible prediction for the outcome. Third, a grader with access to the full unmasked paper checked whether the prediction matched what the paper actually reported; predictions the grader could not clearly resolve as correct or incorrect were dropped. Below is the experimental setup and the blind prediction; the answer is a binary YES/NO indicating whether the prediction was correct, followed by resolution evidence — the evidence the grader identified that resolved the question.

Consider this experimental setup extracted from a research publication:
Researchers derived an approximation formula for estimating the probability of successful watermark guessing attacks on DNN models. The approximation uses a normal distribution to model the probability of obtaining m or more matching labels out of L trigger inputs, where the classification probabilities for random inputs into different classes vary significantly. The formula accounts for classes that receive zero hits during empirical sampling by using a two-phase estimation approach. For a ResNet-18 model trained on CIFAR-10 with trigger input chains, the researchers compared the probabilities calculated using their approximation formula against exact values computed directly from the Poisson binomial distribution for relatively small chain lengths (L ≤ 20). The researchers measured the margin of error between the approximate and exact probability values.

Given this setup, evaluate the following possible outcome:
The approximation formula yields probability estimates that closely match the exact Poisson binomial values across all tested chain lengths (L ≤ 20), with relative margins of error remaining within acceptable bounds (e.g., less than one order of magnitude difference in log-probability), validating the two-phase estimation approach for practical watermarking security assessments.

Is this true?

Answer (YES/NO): YES